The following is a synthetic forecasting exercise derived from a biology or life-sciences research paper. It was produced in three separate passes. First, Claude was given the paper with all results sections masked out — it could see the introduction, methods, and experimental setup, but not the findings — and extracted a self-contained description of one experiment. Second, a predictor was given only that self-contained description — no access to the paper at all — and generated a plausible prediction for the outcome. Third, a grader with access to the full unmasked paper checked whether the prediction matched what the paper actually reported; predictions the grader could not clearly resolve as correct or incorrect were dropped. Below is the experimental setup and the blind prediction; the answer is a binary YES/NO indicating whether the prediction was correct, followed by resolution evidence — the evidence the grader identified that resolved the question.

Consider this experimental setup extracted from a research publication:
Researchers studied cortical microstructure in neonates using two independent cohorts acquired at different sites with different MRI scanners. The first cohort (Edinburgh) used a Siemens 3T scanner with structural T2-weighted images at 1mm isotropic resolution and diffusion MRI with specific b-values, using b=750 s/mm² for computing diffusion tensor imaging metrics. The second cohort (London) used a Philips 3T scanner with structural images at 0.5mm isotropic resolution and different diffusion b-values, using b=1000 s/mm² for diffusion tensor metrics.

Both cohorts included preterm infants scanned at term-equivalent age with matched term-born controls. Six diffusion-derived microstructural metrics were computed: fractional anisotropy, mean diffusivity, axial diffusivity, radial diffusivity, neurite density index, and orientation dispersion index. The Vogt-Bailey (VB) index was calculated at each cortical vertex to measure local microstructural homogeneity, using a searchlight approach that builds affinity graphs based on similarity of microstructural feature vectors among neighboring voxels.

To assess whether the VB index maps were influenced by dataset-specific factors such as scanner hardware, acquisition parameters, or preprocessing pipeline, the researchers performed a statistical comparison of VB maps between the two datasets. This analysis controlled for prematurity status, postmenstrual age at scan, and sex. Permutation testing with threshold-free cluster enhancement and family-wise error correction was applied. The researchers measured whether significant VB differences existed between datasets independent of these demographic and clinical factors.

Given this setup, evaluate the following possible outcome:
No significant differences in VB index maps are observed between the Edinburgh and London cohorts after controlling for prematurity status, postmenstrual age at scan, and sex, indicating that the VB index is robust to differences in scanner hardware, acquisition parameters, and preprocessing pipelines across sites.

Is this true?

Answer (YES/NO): NO